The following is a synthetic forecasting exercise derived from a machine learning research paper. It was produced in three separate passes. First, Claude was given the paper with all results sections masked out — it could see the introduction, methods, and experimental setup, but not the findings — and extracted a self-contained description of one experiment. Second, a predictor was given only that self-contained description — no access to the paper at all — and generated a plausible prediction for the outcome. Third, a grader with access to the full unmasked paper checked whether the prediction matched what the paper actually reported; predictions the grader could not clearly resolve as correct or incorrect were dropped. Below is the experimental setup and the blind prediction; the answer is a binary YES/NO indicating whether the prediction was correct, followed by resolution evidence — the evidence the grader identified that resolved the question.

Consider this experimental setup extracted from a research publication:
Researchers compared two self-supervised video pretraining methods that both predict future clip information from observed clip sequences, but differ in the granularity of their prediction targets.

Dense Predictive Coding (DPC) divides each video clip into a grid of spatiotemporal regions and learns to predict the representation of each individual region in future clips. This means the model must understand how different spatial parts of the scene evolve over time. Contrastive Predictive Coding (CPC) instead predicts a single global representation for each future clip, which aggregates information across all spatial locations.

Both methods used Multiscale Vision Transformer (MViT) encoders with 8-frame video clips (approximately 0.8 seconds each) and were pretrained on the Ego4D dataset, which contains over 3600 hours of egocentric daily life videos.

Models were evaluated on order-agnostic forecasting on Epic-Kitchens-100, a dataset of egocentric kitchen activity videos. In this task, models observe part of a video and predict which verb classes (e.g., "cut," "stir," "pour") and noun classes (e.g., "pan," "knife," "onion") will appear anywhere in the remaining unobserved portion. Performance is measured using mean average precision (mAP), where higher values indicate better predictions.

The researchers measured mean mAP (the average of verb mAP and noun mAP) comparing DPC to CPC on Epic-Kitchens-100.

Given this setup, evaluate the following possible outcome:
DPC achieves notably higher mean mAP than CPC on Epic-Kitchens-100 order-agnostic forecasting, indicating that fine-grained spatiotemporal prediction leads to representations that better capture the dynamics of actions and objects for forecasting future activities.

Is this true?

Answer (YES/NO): YES